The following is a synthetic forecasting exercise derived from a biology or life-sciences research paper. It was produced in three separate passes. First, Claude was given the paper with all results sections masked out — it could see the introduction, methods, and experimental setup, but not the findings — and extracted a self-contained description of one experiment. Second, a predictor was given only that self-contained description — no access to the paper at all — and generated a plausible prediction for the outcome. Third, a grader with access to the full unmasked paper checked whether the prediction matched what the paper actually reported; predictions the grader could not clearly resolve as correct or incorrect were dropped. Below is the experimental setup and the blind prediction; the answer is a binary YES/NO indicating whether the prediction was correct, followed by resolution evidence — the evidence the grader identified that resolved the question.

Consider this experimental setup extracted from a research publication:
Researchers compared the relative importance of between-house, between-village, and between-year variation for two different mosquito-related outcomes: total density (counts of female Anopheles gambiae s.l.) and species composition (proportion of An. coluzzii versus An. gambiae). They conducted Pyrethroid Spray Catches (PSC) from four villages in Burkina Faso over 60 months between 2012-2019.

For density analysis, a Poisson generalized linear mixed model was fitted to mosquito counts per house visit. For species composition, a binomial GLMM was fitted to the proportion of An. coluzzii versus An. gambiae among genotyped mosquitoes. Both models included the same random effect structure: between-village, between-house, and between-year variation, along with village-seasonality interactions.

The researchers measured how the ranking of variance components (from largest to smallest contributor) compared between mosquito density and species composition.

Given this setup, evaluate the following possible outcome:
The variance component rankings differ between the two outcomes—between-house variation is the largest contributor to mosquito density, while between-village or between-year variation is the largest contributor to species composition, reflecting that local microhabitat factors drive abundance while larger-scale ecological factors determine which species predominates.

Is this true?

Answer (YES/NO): NO